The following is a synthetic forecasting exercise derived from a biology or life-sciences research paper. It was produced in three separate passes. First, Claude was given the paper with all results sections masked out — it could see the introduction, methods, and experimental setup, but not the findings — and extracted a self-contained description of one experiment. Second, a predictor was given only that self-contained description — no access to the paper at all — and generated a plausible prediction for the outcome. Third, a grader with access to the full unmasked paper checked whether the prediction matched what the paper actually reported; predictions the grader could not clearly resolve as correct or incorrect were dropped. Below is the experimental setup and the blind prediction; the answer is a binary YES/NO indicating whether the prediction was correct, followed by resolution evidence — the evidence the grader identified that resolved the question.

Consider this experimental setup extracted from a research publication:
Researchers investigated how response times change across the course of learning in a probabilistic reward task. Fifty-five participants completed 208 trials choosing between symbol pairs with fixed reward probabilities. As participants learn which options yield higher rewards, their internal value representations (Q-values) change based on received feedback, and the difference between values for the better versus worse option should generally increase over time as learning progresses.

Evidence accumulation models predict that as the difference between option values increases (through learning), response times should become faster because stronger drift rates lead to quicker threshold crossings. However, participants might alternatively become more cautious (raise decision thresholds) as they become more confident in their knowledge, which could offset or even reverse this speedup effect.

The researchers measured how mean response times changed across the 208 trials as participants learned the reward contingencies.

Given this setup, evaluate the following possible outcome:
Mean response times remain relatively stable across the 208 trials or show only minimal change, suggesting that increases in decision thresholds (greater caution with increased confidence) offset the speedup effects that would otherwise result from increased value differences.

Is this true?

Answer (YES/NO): NO